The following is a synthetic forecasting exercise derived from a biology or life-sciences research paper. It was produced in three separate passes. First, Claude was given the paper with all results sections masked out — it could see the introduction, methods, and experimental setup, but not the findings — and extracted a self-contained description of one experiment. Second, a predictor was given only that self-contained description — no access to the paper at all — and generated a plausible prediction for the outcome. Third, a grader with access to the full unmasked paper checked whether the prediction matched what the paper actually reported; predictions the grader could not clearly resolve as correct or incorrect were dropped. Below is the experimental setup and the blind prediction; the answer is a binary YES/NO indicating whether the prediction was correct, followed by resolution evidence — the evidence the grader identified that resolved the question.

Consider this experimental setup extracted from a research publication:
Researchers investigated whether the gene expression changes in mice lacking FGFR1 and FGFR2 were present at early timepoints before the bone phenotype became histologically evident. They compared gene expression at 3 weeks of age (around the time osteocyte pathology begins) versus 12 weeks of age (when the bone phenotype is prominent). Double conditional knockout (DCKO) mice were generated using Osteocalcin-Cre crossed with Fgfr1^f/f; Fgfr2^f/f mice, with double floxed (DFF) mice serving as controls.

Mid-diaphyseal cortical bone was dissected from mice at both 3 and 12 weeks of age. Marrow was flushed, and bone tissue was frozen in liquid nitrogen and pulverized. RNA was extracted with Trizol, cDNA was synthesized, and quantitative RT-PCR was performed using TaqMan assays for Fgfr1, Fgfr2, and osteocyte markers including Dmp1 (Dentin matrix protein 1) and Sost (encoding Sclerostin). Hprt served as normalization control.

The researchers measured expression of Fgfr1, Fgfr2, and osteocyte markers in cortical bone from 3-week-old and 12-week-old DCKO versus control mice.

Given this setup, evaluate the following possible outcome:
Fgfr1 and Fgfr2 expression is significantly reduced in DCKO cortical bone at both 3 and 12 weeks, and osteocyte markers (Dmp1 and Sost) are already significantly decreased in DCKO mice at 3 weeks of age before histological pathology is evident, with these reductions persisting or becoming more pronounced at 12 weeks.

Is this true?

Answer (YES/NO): YES